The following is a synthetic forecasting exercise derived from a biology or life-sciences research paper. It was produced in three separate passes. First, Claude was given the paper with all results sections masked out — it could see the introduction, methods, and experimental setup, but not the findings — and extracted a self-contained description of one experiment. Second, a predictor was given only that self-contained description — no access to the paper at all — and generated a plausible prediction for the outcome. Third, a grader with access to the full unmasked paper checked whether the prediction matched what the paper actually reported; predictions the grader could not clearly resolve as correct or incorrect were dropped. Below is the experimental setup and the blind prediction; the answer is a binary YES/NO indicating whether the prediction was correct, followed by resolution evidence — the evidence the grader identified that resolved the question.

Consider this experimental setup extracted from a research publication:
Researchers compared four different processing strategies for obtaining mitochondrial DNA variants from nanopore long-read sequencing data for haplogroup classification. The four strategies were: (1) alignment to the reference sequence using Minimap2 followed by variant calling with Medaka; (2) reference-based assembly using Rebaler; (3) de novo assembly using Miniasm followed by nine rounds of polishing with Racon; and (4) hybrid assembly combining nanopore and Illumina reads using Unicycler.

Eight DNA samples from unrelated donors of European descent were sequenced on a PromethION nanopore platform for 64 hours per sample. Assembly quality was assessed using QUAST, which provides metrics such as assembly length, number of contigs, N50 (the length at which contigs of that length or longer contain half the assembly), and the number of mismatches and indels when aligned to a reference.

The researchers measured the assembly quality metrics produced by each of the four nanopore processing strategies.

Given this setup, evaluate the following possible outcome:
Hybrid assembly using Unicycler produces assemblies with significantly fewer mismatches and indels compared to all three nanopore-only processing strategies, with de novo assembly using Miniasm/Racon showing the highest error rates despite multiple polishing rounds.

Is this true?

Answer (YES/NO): YES